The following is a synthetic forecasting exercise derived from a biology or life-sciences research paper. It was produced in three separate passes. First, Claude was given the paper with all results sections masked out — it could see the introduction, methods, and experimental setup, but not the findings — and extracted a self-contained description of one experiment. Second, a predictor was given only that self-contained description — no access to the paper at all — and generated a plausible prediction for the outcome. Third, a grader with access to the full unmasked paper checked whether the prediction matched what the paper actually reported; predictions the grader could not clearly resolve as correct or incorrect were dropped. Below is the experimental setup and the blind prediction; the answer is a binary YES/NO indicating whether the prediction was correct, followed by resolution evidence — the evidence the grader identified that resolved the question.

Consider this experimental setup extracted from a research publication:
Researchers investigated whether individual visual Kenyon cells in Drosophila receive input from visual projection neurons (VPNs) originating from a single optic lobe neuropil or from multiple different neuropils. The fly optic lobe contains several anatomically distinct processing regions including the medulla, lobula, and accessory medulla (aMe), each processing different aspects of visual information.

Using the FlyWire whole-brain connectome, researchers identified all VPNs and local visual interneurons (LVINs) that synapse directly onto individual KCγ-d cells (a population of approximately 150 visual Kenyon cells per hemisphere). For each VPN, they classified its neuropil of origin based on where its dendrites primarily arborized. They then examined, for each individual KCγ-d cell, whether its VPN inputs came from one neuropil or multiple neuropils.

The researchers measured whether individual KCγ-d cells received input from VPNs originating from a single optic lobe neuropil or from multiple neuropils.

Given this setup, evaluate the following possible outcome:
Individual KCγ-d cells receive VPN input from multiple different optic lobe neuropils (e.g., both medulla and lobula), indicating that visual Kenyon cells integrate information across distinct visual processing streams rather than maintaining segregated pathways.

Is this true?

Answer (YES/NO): YES